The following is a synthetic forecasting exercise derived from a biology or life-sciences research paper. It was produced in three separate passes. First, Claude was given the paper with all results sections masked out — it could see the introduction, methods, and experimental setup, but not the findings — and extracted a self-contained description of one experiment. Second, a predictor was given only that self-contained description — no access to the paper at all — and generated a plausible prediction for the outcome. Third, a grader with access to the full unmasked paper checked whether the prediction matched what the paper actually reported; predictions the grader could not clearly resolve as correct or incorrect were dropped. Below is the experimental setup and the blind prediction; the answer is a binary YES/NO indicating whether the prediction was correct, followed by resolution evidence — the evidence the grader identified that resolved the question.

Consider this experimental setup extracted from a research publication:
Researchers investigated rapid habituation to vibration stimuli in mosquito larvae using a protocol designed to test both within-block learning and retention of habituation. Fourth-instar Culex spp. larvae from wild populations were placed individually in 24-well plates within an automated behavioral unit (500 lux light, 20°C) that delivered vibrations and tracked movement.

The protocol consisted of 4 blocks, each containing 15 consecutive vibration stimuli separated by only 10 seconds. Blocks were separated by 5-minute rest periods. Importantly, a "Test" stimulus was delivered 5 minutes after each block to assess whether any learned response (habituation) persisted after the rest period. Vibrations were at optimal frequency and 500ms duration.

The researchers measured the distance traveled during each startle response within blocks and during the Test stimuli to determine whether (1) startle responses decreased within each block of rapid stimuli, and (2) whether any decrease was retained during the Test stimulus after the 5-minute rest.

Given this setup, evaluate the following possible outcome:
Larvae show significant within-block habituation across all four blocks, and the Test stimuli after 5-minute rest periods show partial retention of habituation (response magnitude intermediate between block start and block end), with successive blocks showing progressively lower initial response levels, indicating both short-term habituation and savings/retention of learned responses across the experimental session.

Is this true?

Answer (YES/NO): NO